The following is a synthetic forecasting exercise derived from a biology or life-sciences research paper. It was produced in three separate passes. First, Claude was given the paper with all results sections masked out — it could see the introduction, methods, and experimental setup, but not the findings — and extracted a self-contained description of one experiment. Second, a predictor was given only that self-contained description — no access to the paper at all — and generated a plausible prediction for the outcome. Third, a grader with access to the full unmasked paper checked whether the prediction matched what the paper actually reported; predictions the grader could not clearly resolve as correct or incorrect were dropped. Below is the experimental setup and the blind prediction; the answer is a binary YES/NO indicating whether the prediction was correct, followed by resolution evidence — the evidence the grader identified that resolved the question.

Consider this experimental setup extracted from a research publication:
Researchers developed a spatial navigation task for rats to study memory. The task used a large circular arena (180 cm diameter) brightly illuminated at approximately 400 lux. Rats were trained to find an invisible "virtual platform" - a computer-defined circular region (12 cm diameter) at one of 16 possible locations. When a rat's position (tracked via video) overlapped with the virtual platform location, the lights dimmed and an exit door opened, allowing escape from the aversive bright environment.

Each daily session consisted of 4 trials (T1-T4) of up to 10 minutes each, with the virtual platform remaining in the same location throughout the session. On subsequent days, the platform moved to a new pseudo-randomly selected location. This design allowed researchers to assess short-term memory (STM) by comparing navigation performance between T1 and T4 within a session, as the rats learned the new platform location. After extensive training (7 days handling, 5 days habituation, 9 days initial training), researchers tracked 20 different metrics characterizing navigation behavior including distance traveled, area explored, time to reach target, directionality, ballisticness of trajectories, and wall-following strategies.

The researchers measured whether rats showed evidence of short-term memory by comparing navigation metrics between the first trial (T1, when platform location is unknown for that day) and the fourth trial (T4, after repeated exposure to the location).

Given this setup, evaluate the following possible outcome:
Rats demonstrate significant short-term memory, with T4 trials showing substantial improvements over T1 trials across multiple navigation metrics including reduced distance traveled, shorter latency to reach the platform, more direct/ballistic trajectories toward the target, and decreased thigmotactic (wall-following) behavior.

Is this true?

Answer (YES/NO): NO